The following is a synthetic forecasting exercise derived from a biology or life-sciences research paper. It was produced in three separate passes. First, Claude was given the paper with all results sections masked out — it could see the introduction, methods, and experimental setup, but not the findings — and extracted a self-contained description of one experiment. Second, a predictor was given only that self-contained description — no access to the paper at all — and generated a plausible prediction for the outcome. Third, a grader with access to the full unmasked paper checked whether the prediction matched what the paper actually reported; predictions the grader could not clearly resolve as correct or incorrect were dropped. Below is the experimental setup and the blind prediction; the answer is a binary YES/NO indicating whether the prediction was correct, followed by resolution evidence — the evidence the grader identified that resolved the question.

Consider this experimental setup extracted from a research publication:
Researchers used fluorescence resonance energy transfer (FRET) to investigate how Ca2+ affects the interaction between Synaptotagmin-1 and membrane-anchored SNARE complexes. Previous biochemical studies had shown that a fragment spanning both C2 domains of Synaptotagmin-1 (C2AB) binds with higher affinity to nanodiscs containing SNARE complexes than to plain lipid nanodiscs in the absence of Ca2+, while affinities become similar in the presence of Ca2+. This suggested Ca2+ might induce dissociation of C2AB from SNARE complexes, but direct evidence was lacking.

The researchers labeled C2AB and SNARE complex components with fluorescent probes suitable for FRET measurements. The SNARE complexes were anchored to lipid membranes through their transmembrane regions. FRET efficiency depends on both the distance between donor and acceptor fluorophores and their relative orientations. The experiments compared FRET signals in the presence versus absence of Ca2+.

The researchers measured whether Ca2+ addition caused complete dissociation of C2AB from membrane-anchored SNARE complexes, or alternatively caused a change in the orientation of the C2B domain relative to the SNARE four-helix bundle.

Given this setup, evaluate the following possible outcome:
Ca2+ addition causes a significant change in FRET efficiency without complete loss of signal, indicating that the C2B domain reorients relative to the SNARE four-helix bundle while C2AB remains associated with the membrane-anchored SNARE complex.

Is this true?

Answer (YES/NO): YES